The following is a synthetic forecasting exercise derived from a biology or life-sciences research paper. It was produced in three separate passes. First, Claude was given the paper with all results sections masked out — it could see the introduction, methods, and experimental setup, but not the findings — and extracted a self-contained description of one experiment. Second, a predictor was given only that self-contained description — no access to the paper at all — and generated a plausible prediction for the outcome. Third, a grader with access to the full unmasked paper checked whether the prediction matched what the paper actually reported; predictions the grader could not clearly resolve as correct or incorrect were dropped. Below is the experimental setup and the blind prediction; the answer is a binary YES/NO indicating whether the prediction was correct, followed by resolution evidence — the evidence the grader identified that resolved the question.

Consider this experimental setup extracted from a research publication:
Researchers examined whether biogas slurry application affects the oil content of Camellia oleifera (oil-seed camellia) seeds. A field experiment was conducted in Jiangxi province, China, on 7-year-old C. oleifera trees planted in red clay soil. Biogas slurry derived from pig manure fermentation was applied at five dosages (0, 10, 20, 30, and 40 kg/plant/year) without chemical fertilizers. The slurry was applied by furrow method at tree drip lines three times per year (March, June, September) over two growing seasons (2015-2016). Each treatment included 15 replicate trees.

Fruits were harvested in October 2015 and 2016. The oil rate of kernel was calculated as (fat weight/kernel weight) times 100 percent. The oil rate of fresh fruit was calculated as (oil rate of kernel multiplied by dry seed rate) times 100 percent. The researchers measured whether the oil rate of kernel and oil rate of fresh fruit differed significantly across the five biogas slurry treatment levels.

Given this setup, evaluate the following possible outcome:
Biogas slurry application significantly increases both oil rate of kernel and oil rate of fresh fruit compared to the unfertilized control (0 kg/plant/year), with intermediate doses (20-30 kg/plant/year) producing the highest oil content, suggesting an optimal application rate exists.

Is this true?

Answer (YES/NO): NO